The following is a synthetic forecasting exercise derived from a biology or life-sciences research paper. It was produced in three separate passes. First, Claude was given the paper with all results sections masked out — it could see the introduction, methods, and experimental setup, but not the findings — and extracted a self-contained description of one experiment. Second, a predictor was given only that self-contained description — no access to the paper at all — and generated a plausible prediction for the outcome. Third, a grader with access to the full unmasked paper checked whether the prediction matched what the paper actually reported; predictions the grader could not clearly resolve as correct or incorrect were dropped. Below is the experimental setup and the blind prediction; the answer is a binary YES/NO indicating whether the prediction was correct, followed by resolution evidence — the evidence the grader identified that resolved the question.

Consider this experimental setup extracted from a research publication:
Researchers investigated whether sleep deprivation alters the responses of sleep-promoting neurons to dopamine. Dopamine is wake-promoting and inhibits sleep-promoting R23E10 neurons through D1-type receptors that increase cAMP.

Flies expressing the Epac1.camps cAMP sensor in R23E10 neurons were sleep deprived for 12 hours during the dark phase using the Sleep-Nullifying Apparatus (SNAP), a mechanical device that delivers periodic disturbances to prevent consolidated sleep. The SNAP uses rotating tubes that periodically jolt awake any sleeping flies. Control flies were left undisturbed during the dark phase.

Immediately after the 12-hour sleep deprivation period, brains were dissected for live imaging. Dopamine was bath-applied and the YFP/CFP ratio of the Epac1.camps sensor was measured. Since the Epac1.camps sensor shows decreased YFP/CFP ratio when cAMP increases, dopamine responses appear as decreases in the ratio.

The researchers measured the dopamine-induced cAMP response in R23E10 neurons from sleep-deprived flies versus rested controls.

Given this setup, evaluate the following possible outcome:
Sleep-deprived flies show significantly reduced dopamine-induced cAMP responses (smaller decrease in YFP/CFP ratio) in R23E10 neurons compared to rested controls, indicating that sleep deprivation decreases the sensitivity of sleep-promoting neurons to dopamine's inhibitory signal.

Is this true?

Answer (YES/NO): NO